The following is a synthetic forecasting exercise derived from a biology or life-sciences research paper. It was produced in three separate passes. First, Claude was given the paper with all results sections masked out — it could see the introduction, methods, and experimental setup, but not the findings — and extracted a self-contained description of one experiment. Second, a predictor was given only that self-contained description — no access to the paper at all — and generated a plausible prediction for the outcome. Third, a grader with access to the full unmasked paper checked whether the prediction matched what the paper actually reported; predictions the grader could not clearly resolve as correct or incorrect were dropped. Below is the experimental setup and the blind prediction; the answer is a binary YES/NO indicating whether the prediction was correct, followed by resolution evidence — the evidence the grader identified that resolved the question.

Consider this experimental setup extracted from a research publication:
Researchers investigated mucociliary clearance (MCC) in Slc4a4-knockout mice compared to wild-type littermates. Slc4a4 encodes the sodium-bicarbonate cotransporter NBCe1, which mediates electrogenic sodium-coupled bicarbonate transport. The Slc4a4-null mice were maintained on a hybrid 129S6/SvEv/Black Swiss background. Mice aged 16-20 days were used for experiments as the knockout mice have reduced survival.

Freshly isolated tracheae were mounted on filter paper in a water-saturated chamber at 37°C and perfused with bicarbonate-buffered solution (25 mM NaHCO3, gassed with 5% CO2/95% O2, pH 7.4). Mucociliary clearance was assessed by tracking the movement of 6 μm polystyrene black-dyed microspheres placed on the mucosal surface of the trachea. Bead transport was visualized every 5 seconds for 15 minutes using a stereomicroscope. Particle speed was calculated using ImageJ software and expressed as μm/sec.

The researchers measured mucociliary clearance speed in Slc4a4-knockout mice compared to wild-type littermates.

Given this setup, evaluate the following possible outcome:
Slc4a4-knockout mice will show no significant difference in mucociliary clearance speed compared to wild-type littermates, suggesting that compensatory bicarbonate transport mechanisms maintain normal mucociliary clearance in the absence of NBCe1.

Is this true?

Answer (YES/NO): NO